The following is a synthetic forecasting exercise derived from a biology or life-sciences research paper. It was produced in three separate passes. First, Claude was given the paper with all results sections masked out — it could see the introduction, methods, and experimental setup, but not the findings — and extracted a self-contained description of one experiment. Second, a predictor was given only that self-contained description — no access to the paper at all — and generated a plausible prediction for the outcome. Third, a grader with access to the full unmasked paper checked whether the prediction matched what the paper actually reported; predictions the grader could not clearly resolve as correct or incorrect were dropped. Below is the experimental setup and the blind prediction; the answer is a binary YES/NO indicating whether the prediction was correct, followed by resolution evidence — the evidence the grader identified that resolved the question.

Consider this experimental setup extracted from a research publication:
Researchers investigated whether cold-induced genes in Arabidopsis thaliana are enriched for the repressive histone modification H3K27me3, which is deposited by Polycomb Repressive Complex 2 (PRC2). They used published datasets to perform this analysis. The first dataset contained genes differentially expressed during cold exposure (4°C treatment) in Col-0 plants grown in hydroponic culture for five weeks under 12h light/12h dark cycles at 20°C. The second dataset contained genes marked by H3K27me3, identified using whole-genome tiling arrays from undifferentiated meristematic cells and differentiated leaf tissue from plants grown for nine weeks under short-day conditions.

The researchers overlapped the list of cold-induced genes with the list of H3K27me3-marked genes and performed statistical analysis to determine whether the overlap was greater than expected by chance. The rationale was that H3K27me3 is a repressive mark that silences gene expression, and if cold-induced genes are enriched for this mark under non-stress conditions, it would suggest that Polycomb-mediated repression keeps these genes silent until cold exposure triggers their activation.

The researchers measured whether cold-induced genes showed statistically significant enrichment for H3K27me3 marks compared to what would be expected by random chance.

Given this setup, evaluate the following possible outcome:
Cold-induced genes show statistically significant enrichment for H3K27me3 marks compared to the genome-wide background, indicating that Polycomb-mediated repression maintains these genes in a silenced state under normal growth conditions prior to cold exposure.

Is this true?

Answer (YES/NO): NO